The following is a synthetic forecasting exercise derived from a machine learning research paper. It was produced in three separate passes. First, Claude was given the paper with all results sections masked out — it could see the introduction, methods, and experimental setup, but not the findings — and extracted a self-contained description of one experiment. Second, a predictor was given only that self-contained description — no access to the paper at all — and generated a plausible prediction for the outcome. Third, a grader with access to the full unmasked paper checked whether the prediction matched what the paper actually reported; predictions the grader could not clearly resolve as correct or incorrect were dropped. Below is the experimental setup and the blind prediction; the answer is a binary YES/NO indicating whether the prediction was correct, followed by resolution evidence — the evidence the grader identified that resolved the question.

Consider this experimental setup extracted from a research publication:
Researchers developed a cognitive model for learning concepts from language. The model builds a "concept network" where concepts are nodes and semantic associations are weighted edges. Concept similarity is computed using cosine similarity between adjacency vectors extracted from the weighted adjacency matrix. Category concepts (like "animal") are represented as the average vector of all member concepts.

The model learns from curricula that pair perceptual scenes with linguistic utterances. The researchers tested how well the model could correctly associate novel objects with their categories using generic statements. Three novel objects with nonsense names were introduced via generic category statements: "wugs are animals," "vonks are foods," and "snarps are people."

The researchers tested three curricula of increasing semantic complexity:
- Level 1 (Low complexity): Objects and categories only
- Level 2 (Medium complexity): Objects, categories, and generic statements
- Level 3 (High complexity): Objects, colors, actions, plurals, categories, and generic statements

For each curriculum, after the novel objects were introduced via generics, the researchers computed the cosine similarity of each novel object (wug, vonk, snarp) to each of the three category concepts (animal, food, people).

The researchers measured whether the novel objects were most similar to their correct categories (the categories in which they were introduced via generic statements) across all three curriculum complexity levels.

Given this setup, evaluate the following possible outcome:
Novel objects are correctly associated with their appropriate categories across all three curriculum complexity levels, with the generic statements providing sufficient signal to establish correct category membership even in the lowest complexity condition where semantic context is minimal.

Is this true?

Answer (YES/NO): YES